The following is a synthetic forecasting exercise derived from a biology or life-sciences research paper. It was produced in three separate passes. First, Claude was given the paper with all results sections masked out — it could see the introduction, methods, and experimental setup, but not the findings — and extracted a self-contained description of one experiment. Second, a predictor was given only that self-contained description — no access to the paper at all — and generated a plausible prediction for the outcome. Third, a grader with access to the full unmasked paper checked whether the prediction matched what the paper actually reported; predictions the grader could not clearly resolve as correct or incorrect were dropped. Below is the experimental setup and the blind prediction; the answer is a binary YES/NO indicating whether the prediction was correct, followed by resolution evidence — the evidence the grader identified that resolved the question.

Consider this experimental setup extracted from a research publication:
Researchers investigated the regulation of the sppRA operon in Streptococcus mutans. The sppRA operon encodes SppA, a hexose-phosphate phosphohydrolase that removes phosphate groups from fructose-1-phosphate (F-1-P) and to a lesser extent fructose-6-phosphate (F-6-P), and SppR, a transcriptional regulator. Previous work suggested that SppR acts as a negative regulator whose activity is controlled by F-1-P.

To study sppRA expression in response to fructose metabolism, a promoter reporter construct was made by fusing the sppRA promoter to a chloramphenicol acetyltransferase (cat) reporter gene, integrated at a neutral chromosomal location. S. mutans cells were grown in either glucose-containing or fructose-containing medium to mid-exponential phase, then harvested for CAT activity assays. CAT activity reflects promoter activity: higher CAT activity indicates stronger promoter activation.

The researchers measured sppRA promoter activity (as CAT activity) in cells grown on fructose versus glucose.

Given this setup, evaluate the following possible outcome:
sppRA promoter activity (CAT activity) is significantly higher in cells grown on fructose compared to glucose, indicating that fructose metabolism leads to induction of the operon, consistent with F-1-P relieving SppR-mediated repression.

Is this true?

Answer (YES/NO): NO